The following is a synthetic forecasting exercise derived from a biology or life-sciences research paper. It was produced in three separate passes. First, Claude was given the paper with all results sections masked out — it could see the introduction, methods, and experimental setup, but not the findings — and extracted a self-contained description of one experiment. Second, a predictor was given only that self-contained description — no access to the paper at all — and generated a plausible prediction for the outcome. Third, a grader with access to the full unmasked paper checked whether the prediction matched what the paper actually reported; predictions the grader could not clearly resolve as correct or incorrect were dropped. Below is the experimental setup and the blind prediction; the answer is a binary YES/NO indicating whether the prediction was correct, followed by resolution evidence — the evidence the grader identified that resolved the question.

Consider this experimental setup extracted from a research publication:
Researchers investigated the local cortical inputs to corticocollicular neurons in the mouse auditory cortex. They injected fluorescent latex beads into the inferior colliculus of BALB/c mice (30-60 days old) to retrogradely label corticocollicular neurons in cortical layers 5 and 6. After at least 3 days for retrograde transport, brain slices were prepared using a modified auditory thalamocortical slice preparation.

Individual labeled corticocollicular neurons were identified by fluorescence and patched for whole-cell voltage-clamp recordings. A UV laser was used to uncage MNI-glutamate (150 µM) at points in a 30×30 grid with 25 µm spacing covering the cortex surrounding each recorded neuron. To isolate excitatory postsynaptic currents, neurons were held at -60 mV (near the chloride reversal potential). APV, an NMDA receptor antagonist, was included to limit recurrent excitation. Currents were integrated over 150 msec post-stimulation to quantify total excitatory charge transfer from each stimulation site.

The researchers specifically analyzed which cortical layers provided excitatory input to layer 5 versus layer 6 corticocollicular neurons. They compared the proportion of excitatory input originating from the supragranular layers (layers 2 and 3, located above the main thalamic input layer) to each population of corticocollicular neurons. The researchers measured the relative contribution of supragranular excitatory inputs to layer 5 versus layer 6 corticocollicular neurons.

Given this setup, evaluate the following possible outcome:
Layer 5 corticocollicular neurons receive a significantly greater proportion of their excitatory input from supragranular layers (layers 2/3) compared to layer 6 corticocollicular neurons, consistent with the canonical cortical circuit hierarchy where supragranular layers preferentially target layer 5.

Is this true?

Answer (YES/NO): YES